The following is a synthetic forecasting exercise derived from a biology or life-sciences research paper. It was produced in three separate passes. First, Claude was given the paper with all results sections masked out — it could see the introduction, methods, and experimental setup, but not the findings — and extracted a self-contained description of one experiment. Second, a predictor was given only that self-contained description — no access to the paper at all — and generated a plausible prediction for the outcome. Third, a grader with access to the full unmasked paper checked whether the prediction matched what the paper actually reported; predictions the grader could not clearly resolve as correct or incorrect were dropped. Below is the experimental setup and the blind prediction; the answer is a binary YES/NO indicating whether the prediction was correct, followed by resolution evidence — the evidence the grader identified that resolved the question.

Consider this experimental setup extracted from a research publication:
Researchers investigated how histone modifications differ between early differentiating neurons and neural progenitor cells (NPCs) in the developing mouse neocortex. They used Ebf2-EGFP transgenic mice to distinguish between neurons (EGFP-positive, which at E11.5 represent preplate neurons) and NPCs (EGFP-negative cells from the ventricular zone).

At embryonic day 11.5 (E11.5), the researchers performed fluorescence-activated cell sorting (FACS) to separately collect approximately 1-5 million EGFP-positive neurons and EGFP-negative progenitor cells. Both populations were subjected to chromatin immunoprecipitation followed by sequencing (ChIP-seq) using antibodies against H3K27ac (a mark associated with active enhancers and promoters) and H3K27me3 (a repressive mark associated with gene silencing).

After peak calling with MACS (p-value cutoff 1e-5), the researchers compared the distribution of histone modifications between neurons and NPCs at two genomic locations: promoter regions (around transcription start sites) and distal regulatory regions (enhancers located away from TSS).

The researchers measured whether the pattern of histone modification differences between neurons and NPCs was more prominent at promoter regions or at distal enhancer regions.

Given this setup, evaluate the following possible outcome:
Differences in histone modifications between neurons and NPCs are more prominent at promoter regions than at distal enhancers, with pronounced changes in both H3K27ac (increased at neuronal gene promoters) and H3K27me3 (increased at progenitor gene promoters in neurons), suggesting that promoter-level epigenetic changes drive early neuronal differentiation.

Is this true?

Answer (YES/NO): NO